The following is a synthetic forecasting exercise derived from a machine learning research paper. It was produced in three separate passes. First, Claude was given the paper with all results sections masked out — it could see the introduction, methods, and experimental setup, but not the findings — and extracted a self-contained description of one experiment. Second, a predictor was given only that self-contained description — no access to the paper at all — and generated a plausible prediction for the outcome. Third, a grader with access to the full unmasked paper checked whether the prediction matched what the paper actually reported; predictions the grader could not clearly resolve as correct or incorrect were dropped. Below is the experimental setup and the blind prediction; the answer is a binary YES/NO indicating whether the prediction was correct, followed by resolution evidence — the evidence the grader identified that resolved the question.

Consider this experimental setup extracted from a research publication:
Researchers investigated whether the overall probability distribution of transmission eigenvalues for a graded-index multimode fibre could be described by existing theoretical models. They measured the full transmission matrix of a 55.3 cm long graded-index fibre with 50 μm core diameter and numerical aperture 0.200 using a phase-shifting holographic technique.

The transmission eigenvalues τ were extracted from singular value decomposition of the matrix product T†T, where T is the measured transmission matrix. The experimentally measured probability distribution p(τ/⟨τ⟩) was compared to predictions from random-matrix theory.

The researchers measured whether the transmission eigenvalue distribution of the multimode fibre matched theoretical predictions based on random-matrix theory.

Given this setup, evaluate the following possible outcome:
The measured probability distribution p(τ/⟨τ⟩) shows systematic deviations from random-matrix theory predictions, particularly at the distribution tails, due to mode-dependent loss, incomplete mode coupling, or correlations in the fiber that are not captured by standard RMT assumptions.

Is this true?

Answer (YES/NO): NO